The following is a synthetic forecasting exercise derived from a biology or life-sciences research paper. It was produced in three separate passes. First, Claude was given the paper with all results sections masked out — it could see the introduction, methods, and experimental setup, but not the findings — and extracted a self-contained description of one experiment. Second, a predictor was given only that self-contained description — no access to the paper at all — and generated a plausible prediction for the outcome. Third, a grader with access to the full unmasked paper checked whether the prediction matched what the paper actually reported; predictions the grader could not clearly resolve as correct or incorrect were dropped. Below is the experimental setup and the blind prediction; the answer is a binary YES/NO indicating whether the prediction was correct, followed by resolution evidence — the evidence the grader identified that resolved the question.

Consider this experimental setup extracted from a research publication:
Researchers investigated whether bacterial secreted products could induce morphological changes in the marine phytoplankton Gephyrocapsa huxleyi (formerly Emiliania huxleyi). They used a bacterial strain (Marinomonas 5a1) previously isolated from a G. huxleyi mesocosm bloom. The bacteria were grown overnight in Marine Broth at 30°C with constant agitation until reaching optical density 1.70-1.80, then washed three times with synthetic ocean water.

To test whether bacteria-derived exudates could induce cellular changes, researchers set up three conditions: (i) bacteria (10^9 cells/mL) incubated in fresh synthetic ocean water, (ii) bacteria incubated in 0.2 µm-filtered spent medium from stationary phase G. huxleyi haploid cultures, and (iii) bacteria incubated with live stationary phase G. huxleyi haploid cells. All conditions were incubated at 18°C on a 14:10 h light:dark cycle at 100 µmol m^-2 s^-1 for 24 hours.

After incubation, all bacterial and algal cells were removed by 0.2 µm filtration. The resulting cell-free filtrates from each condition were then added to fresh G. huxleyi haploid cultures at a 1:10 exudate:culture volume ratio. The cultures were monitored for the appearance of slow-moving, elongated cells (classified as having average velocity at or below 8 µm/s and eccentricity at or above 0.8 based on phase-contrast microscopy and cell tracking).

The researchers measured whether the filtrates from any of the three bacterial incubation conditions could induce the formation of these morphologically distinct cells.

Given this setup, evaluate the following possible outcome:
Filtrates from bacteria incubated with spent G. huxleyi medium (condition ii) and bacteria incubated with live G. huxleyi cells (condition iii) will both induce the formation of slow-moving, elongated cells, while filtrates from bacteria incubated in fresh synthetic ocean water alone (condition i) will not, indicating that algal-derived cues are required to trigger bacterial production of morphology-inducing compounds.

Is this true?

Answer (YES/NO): NO